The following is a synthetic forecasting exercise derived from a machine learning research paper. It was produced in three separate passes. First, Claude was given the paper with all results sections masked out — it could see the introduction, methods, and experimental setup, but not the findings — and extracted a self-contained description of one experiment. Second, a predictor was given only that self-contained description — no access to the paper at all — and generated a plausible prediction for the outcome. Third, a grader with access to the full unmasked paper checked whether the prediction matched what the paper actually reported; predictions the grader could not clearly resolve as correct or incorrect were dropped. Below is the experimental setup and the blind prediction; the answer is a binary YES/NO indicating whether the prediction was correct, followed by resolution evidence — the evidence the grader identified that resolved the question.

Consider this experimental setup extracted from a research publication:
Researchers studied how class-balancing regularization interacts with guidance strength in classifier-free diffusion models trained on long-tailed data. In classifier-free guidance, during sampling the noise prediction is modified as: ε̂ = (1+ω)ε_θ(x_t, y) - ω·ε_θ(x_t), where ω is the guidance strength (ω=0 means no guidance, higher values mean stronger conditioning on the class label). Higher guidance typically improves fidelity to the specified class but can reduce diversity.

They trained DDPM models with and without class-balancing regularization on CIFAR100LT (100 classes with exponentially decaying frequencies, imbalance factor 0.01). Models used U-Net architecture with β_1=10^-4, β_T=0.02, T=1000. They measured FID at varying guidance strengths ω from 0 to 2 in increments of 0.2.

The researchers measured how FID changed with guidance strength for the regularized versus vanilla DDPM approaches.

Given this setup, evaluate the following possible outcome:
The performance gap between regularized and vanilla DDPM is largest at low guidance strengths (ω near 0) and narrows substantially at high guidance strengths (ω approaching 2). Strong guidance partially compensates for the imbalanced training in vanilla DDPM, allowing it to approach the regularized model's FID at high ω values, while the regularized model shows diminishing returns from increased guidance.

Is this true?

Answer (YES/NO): NO